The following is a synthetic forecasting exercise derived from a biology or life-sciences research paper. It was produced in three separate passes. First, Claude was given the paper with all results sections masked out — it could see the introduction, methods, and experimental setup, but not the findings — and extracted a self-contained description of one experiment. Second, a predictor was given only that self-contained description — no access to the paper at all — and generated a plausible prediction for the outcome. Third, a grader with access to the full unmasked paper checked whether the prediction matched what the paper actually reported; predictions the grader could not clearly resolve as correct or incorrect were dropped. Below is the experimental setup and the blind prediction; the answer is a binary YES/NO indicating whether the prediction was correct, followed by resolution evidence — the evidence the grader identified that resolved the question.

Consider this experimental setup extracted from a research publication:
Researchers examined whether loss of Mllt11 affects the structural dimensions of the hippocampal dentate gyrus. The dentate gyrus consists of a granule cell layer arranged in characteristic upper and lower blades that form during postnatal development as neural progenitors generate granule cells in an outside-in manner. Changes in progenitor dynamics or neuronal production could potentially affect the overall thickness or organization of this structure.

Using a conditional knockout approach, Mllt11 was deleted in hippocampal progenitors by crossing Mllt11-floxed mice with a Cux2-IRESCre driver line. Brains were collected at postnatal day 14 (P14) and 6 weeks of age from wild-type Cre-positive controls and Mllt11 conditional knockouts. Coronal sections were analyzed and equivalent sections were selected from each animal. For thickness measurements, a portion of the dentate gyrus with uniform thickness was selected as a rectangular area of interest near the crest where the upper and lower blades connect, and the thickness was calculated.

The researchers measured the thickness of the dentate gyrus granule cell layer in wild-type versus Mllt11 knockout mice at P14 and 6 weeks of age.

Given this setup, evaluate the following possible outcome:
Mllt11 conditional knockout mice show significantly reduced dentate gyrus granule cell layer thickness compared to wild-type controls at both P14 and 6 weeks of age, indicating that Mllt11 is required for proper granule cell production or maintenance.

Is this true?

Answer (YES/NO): NO